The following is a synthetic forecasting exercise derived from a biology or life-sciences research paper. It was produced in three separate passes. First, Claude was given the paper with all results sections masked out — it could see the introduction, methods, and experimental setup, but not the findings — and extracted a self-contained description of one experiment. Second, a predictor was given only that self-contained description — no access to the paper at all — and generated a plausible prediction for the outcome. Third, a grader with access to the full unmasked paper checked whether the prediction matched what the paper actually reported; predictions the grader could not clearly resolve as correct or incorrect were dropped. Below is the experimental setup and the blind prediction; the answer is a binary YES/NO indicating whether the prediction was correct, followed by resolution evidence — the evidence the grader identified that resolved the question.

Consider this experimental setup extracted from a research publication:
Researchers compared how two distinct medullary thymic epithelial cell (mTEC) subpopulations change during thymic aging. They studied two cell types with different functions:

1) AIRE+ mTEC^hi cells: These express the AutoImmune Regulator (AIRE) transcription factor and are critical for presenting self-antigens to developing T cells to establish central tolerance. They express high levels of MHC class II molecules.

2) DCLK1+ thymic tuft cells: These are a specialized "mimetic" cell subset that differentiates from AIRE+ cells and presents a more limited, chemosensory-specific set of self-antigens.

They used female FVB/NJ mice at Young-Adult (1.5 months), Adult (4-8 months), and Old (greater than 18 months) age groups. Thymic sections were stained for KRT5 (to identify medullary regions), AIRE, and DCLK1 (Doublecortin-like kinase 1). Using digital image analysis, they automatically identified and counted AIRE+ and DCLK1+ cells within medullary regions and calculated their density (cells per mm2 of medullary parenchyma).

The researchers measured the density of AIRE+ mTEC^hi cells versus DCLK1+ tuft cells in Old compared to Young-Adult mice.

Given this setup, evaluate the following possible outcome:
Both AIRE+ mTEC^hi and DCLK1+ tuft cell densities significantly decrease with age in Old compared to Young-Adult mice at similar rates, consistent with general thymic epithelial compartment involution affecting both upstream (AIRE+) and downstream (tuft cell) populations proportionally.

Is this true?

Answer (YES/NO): NO